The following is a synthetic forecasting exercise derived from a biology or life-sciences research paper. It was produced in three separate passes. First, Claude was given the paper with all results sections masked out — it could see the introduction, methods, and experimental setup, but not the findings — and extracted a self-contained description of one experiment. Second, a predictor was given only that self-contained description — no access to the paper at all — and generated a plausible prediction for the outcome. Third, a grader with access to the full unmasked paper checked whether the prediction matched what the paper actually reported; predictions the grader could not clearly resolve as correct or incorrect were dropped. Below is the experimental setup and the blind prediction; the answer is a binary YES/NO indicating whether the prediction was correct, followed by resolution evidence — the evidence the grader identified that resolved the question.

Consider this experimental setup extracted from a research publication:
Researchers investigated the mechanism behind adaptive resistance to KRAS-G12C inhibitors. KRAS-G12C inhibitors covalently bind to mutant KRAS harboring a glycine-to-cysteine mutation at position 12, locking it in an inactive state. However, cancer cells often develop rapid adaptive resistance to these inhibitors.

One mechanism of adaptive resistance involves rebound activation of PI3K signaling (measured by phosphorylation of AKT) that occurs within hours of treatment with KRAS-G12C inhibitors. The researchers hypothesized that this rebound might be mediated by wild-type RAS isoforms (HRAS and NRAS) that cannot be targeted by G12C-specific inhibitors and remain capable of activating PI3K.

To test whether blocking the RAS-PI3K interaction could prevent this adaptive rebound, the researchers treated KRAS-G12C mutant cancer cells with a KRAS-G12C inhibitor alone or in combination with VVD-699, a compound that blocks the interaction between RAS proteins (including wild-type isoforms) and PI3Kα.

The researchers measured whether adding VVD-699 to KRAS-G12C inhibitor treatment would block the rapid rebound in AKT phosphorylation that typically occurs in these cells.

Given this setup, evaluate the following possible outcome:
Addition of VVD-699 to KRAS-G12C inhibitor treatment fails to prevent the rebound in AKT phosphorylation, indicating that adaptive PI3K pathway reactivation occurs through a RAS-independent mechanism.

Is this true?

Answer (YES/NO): NO